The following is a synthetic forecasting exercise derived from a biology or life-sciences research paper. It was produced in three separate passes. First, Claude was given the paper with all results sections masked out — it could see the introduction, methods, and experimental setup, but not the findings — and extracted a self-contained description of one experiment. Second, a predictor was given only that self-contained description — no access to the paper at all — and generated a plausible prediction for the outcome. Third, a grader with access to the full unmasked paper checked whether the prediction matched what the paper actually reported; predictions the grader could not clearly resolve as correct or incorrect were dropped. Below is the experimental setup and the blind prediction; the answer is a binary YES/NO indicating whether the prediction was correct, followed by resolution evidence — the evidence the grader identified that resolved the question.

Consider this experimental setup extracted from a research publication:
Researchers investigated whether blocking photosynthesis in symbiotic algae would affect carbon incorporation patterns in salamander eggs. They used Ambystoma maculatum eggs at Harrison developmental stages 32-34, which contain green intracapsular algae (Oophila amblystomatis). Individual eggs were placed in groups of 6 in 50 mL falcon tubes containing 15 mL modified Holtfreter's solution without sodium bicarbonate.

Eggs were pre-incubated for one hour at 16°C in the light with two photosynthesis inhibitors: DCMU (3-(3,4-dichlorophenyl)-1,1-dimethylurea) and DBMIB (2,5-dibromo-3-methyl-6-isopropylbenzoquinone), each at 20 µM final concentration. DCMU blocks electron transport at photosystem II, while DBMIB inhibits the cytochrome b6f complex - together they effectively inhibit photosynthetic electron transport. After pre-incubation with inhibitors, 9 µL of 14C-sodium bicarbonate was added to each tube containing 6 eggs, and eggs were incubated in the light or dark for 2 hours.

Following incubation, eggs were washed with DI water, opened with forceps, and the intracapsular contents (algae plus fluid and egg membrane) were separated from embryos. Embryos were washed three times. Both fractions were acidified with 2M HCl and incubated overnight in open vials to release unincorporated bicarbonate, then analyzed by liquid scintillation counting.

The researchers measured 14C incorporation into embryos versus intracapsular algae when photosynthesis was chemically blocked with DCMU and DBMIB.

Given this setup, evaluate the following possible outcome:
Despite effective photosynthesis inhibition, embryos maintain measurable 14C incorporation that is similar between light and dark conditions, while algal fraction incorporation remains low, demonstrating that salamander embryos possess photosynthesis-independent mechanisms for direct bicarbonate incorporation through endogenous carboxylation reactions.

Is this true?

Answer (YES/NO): YES